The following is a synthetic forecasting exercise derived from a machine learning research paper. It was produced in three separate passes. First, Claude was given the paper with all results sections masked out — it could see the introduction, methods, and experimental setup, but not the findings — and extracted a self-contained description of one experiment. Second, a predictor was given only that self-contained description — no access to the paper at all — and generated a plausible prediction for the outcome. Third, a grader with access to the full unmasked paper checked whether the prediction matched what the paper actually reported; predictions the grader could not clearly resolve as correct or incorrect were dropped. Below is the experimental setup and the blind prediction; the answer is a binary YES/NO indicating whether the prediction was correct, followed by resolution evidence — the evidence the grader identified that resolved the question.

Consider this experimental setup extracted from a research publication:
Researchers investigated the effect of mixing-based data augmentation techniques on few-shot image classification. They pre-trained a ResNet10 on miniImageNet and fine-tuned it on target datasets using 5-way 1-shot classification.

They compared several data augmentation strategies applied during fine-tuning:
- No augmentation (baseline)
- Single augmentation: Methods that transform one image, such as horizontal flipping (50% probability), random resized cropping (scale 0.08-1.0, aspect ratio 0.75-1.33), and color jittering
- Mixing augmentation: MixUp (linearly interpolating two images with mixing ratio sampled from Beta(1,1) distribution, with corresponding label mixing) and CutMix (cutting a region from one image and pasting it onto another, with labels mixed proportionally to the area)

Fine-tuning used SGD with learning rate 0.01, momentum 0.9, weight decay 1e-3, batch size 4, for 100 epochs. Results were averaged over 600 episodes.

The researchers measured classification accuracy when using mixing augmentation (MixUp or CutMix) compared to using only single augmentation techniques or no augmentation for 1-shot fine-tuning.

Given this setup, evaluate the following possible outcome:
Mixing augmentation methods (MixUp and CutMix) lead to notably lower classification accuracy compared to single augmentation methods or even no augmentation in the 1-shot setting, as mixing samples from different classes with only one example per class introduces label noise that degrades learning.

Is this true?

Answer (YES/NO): YES